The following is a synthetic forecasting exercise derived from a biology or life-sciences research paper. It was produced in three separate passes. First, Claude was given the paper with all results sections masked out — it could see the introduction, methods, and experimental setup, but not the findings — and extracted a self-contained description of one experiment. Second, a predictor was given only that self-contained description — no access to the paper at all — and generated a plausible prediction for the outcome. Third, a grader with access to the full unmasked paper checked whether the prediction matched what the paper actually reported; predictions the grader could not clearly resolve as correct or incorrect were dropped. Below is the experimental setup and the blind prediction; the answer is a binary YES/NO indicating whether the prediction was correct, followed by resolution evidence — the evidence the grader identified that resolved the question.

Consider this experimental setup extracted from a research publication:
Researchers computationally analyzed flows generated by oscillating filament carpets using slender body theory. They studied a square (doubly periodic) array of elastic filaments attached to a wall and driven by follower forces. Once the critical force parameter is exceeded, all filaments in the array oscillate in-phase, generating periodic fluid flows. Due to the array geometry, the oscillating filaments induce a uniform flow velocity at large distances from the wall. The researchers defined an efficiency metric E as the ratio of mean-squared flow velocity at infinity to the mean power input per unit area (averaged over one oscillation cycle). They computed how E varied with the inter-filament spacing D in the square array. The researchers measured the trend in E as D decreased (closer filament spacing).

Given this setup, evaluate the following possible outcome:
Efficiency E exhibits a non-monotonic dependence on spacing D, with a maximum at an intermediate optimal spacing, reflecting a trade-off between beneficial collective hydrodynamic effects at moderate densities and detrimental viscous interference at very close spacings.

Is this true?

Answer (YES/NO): NO